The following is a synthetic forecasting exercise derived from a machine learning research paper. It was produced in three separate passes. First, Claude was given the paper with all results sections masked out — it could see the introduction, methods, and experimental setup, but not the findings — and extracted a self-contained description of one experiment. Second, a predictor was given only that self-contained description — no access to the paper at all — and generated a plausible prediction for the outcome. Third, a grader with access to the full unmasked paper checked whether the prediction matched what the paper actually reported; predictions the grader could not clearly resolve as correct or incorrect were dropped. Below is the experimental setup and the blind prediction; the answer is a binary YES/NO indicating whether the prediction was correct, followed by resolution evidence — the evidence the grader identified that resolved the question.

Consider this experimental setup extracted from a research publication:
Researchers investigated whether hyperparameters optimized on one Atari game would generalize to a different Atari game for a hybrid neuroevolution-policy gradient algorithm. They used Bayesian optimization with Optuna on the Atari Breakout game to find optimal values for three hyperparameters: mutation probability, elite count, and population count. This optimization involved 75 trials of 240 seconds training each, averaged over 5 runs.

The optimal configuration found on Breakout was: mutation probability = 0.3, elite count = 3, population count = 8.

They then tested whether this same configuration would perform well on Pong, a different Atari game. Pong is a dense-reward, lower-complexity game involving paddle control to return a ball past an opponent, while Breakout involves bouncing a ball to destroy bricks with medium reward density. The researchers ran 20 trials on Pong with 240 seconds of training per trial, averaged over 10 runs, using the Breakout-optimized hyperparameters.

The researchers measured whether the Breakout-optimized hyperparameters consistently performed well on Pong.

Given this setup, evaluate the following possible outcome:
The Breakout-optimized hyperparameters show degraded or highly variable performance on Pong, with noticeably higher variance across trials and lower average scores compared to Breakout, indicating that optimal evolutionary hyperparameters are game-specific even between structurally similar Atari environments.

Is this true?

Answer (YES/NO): NO